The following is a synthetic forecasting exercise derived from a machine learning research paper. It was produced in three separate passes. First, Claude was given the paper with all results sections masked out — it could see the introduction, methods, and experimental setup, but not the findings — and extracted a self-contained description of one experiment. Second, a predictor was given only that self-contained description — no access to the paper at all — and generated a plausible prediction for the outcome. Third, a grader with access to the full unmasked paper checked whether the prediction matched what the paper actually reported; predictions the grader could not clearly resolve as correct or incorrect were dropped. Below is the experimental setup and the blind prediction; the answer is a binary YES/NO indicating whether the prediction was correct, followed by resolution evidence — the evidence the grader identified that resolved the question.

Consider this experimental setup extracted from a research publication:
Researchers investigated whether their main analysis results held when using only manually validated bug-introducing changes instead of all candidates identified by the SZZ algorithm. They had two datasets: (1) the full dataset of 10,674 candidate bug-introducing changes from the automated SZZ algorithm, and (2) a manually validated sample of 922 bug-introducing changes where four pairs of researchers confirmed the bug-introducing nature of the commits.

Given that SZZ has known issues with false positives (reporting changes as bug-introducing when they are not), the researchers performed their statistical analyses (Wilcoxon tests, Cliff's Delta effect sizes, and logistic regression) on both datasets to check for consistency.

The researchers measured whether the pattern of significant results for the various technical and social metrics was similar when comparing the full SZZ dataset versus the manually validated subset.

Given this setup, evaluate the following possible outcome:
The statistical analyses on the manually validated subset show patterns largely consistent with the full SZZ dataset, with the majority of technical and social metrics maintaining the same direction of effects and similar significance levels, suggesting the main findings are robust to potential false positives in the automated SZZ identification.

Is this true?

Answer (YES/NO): YES